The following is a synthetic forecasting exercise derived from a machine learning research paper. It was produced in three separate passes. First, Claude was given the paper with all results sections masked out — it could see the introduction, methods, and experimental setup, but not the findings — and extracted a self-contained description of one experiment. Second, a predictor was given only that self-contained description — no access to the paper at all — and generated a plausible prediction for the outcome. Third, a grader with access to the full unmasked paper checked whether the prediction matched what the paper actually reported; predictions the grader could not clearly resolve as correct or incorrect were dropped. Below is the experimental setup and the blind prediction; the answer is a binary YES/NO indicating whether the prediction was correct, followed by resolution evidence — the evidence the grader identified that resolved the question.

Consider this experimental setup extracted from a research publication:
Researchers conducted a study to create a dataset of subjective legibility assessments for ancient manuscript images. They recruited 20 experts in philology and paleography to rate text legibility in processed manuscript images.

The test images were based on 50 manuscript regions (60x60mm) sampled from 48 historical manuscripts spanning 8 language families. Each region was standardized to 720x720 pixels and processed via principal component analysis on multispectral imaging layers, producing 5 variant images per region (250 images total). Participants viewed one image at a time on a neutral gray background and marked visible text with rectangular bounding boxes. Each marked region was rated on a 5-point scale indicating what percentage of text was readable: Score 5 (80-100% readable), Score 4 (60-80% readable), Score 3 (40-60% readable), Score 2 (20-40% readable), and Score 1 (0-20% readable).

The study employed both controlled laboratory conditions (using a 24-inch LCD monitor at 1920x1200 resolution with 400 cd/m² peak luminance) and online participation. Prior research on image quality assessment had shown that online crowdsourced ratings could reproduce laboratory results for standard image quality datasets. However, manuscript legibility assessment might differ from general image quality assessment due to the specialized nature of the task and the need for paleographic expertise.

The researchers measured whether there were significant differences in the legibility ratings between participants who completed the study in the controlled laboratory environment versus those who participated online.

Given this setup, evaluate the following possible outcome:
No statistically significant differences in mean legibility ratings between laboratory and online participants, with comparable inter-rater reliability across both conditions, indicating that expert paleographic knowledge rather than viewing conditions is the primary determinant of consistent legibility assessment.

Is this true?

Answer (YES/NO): YES